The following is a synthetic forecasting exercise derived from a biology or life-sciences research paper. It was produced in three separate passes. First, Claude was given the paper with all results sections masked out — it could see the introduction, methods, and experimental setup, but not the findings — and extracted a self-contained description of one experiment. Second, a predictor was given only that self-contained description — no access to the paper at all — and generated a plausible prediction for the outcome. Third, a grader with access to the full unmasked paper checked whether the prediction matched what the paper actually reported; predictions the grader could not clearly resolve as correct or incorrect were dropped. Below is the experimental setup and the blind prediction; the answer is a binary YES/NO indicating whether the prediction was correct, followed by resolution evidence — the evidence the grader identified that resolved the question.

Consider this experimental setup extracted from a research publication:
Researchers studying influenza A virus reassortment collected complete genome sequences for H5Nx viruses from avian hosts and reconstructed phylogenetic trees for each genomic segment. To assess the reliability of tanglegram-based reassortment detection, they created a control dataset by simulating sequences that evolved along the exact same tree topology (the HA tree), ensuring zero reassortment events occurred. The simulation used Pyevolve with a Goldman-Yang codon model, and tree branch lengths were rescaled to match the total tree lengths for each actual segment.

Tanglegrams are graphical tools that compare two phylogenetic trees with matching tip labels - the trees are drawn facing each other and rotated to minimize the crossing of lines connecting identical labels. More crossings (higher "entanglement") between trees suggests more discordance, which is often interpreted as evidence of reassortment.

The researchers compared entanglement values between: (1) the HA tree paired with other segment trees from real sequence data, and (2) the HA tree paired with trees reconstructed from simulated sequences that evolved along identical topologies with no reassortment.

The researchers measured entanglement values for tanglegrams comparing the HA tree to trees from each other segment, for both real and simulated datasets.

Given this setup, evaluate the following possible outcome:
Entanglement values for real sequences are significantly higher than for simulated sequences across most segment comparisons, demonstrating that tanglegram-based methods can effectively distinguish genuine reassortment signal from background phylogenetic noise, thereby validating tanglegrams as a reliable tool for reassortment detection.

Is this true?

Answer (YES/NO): NO